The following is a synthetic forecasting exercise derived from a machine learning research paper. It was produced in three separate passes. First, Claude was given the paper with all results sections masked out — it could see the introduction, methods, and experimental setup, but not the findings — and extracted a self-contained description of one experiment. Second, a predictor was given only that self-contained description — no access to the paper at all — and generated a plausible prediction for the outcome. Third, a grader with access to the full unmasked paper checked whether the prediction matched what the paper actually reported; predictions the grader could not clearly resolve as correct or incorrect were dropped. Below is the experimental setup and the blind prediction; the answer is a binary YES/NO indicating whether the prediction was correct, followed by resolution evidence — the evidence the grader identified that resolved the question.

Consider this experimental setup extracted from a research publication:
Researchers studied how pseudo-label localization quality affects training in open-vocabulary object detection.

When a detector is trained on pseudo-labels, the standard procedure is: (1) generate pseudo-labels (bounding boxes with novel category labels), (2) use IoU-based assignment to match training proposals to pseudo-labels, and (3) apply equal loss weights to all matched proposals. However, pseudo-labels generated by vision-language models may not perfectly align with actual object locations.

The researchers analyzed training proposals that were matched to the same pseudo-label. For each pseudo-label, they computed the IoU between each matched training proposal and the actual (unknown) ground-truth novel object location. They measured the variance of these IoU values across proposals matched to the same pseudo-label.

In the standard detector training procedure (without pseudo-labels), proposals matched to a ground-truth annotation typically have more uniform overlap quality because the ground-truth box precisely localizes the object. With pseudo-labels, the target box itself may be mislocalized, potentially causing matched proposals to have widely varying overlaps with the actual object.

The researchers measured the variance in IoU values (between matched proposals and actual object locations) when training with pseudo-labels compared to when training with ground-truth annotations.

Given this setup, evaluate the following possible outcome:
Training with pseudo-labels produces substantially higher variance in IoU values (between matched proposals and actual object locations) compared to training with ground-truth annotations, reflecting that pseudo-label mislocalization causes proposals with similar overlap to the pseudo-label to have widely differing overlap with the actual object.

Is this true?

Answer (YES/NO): YES